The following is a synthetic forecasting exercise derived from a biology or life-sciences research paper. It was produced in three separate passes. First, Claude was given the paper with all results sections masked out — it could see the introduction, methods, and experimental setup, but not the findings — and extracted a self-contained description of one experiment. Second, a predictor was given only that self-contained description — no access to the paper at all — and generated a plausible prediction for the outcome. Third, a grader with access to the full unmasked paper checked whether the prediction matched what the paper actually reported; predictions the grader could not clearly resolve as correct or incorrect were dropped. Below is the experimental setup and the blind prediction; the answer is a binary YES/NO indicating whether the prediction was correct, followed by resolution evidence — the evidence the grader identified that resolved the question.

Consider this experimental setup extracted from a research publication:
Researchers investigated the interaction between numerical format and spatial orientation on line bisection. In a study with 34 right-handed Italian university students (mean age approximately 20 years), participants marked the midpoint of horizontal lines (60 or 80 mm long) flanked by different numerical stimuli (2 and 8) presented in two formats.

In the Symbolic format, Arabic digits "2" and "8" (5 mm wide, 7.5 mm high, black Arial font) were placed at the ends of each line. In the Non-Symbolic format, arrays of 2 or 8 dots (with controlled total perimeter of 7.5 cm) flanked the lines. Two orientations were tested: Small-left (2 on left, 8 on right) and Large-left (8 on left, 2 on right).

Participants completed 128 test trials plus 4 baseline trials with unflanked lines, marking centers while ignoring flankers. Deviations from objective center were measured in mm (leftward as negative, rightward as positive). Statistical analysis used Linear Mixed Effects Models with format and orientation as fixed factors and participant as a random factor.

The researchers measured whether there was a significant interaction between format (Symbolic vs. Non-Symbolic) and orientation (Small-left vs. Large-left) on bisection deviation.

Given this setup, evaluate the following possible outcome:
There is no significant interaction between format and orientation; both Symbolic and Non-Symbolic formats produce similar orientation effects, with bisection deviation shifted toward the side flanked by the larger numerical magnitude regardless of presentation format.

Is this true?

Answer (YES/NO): NO